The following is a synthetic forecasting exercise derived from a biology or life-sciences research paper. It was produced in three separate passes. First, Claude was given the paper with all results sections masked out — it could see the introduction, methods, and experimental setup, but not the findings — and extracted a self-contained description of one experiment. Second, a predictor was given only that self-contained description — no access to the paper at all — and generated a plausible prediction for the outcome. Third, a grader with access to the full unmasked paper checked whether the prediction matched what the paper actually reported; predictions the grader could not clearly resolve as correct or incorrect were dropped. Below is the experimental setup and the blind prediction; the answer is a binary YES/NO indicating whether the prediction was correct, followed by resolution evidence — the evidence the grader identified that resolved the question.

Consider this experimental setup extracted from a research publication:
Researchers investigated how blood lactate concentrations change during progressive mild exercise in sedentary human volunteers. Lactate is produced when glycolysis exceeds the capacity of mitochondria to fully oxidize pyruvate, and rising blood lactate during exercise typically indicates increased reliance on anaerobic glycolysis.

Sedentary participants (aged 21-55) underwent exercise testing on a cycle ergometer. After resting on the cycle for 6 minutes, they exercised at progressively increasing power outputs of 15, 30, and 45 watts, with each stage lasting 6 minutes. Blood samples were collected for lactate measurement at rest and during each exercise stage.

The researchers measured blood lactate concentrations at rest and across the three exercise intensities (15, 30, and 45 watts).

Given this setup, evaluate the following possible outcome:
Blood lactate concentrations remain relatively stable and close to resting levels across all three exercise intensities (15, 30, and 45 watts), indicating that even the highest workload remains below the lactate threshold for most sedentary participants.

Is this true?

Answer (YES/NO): NO